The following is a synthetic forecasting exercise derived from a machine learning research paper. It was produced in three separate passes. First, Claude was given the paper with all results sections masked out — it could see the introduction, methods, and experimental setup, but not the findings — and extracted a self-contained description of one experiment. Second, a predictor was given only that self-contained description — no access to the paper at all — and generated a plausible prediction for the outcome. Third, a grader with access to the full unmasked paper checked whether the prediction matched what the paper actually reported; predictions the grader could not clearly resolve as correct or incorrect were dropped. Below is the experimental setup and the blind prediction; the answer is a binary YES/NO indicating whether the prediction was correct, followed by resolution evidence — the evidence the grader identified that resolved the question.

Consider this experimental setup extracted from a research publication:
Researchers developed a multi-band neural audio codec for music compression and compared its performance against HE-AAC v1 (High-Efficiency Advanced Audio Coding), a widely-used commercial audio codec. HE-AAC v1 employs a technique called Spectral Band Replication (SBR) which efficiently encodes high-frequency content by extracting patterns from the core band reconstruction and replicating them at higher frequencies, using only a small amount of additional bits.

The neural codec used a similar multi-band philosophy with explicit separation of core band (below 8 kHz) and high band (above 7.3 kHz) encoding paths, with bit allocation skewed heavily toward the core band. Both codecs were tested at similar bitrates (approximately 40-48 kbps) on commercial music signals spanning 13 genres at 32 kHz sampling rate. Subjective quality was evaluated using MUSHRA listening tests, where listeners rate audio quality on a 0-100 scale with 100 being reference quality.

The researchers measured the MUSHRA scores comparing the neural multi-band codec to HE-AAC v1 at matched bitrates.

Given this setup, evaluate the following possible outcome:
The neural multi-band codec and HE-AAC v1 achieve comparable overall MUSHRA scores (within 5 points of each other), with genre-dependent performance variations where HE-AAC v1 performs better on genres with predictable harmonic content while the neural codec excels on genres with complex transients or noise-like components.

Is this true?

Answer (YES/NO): NO